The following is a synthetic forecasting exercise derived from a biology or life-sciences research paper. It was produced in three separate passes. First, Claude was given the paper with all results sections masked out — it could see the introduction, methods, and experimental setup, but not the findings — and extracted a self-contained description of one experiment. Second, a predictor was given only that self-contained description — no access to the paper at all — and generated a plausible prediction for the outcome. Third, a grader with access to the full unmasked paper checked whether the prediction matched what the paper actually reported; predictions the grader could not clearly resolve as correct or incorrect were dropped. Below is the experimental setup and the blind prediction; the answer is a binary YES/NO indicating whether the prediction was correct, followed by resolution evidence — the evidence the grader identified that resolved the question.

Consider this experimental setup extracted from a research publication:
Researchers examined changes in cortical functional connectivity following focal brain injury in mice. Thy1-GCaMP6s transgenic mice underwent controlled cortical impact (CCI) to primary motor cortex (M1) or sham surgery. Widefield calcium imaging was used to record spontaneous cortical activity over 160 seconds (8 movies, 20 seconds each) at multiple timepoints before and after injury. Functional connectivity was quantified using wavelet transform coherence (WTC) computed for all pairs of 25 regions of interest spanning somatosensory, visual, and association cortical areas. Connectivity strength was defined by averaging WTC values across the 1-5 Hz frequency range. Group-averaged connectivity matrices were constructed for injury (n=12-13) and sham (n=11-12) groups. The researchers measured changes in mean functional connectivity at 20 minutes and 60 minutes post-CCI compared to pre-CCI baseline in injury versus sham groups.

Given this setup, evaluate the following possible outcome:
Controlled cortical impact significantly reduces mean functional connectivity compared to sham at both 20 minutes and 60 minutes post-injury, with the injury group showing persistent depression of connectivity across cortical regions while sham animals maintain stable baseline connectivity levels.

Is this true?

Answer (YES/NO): YES